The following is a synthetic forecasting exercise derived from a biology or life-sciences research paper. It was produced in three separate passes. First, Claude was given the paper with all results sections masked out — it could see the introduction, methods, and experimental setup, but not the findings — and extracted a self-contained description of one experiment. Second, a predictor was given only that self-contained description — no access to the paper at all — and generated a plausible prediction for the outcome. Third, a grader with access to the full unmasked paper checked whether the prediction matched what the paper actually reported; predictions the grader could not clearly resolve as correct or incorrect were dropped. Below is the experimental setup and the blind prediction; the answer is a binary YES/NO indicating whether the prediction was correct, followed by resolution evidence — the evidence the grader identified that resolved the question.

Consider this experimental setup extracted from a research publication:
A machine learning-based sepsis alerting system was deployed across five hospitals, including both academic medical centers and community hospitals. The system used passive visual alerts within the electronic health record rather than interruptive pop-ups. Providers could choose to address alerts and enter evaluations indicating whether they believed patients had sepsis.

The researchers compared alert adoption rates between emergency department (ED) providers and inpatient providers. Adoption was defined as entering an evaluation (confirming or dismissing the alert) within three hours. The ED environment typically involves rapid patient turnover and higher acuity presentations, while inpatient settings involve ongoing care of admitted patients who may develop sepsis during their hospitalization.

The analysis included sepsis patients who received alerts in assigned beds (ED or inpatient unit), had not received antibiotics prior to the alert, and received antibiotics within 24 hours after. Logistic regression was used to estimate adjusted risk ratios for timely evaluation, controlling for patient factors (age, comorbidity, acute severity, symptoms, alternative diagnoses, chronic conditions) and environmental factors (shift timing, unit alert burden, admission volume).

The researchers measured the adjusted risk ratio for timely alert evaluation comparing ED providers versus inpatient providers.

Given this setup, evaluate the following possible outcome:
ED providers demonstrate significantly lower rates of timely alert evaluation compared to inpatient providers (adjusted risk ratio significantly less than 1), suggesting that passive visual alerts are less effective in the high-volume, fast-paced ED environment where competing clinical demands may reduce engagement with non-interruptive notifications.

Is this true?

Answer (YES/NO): NO